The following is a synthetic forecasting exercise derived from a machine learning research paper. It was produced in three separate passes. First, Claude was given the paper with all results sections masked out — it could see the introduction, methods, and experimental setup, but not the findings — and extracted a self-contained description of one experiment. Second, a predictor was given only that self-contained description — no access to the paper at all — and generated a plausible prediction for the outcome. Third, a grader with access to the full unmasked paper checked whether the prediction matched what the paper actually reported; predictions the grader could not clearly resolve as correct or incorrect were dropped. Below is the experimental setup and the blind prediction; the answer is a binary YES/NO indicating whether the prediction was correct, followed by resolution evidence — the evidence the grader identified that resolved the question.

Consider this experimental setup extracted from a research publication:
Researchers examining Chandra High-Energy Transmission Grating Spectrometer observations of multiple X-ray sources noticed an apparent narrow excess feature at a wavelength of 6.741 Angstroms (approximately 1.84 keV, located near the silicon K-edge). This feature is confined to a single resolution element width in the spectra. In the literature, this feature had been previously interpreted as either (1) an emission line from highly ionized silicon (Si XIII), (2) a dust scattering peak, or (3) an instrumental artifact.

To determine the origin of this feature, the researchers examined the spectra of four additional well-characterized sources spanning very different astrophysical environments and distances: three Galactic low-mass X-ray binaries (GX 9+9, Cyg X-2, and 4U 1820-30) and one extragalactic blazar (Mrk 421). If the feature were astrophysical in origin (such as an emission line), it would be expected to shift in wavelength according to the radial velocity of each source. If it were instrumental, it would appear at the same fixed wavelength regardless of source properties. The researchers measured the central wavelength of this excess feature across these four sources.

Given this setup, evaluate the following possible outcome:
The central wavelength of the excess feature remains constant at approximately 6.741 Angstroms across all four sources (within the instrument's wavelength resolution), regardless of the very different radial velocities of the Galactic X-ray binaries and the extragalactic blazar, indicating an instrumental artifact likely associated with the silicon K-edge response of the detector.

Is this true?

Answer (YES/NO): YES